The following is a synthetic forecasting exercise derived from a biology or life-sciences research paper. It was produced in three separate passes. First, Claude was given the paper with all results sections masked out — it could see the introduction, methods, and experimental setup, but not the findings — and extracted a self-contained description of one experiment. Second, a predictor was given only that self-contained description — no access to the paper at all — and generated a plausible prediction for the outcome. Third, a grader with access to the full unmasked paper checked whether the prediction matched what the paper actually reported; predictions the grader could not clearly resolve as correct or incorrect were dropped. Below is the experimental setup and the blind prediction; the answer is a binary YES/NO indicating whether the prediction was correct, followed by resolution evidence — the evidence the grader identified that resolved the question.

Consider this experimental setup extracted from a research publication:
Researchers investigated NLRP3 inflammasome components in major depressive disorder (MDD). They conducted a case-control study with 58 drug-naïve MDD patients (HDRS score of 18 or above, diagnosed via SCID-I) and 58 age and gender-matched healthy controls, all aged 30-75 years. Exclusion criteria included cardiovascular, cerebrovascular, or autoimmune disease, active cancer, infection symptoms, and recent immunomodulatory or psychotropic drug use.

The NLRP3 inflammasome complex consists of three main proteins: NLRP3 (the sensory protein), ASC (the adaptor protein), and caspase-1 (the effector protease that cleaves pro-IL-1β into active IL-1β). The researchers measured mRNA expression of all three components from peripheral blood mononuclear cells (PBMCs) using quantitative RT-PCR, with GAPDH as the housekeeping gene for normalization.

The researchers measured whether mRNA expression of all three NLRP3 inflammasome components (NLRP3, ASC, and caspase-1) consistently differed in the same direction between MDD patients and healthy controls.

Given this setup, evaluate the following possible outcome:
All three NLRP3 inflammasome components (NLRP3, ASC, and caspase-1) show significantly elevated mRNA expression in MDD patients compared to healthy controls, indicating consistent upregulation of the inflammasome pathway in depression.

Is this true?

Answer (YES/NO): NO